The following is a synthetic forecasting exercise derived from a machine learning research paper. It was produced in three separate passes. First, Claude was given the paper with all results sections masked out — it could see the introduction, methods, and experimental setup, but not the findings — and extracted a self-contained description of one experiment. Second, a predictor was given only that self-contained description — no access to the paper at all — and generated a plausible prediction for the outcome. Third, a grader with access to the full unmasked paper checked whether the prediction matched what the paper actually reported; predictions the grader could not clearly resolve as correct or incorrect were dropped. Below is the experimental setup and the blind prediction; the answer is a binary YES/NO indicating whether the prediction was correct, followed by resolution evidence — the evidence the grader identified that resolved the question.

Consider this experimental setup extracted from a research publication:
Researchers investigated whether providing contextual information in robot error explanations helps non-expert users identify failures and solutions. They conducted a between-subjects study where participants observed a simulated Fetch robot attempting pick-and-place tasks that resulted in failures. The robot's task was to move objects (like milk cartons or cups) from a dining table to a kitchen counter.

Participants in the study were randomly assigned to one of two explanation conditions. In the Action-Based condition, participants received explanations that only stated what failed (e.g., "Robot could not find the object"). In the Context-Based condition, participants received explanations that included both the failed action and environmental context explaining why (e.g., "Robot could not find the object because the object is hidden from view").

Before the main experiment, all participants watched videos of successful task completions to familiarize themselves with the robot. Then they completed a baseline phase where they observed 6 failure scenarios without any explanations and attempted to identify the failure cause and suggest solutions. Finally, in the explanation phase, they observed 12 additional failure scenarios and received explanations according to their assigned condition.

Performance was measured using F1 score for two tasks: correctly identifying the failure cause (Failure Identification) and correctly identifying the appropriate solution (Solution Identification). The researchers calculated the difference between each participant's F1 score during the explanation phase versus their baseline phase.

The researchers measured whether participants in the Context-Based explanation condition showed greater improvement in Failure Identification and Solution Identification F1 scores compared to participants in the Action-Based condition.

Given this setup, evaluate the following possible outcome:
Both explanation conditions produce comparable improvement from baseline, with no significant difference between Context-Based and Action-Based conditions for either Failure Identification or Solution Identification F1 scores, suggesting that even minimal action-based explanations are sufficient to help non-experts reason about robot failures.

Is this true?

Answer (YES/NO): NO